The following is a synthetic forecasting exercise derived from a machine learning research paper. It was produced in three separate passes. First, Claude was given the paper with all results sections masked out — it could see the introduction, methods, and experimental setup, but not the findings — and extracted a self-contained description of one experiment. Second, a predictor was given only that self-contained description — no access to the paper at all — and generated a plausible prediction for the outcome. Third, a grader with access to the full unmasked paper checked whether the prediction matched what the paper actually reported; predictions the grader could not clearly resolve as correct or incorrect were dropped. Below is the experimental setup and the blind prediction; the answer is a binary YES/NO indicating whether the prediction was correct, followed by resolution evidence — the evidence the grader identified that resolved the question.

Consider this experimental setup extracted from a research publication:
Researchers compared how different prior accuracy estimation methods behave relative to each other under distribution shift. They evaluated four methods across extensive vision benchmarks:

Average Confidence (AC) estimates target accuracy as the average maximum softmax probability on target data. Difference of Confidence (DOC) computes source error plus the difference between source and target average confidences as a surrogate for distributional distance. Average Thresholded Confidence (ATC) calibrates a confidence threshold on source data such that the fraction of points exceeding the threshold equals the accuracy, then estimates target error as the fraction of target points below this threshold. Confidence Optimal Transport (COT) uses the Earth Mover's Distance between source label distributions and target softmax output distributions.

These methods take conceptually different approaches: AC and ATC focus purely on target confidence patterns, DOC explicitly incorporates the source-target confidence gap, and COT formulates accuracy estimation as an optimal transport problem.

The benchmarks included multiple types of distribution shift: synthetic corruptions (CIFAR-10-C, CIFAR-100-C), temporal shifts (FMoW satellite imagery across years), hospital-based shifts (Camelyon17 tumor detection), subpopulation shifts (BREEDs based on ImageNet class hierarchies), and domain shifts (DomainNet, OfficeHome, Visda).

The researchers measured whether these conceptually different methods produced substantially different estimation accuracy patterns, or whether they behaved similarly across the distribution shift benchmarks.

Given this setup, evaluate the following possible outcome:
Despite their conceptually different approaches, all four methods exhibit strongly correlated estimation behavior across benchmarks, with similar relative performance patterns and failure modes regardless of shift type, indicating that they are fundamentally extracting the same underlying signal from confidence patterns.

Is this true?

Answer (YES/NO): NO